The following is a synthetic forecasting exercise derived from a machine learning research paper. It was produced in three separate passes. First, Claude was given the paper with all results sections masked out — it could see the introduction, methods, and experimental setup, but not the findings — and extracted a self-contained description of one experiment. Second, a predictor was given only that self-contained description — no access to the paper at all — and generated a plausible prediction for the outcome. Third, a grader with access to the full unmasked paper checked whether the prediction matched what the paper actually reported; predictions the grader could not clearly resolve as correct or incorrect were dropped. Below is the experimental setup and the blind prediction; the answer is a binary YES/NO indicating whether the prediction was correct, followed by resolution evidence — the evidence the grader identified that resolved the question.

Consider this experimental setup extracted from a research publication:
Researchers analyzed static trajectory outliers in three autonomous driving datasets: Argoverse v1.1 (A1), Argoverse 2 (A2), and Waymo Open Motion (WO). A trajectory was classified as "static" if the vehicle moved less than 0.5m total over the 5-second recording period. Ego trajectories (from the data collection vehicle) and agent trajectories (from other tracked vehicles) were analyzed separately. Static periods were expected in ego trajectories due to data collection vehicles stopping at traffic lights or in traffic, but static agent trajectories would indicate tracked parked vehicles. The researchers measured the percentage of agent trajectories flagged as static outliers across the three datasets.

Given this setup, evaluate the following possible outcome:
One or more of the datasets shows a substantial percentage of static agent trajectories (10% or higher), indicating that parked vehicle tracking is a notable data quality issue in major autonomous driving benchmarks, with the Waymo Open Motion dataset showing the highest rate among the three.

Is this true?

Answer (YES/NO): NO